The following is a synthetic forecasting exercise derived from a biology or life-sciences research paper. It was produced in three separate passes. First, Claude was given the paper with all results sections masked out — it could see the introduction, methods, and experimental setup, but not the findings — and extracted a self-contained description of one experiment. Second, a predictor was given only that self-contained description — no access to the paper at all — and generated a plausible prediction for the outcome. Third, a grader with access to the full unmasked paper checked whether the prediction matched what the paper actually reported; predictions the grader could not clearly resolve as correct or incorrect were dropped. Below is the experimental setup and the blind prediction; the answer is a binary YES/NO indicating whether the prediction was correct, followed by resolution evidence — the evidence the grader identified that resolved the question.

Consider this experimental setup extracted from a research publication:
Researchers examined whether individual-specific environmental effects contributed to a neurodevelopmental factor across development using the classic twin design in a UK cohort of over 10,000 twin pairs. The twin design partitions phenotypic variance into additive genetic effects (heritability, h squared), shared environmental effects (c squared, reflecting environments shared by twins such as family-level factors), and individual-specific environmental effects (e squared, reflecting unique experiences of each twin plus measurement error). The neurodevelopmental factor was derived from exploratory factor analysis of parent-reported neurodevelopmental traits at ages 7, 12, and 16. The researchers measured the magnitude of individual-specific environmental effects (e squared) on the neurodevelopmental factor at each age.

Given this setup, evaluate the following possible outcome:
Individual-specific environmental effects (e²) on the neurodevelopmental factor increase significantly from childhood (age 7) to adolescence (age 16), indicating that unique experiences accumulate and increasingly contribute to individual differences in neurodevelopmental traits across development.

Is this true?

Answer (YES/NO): NO